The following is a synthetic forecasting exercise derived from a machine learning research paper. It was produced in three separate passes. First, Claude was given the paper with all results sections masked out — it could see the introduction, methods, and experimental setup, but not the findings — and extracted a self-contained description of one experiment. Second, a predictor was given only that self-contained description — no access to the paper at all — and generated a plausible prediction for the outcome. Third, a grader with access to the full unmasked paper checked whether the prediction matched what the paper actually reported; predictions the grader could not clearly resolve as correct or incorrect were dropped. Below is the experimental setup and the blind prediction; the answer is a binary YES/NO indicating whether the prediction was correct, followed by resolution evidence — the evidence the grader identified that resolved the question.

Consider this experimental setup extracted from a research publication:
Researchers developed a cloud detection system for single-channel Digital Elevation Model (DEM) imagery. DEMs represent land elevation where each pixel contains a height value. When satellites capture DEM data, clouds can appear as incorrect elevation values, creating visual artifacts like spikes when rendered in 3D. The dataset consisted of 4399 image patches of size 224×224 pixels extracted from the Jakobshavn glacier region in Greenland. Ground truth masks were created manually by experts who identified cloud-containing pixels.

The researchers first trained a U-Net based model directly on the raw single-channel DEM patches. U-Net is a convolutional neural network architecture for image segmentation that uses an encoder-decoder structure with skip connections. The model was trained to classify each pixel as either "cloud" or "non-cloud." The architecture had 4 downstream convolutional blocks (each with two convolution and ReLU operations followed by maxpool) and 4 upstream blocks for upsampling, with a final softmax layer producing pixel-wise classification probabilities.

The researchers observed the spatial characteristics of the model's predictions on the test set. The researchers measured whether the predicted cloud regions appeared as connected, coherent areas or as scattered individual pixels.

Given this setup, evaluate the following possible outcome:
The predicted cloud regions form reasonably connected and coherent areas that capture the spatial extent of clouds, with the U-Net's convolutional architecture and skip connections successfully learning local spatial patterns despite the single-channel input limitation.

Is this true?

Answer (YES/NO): NO